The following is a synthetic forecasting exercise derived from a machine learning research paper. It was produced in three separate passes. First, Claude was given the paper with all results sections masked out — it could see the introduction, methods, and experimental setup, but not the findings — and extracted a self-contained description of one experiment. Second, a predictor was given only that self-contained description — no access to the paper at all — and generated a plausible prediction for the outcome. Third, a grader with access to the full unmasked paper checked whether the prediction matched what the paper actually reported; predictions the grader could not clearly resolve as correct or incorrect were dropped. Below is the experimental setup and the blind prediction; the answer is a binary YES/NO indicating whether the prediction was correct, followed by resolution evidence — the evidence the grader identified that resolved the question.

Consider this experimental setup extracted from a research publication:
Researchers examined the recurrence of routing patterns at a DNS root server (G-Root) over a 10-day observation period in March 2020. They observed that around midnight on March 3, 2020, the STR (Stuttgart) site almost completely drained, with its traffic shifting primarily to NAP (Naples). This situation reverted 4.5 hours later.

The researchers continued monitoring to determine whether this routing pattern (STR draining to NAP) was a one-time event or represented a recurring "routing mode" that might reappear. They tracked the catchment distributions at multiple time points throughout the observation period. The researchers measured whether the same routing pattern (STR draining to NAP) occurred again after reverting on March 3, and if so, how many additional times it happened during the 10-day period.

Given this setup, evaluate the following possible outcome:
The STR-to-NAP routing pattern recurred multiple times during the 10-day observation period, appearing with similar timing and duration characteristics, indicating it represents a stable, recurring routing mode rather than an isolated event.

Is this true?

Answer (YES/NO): NO